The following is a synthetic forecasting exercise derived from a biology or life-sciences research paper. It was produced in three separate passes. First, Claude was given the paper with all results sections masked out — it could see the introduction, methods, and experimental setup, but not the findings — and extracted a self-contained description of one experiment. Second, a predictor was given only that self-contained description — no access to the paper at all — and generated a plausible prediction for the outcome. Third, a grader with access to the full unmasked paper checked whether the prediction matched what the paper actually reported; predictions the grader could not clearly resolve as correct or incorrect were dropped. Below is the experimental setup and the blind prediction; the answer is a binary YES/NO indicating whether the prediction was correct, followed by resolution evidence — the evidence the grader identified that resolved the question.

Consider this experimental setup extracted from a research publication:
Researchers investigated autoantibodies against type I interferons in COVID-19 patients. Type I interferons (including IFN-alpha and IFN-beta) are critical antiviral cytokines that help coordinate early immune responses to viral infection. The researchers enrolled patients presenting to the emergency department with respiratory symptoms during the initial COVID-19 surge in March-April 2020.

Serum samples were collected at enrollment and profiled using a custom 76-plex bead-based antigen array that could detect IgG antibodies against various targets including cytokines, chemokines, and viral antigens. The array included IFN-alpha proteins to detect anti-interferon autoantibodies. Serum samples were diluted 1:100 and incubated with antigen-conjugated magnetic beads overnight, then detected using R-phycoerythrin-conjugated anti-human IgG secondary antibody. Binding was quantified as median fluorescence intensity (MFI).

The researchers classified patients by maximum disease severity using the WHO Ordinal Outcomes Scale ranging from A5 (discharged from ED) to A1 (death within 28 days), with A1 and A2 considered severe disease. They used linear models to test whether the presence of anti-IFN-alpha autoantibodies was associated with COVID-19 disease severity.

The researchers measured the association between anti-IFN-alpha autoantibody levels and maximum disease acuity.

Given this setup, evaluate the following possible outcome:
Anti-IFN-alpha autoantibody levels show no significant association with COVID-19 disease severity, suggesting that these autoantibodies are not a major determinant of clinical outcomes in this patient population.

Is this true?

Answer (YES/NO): NO